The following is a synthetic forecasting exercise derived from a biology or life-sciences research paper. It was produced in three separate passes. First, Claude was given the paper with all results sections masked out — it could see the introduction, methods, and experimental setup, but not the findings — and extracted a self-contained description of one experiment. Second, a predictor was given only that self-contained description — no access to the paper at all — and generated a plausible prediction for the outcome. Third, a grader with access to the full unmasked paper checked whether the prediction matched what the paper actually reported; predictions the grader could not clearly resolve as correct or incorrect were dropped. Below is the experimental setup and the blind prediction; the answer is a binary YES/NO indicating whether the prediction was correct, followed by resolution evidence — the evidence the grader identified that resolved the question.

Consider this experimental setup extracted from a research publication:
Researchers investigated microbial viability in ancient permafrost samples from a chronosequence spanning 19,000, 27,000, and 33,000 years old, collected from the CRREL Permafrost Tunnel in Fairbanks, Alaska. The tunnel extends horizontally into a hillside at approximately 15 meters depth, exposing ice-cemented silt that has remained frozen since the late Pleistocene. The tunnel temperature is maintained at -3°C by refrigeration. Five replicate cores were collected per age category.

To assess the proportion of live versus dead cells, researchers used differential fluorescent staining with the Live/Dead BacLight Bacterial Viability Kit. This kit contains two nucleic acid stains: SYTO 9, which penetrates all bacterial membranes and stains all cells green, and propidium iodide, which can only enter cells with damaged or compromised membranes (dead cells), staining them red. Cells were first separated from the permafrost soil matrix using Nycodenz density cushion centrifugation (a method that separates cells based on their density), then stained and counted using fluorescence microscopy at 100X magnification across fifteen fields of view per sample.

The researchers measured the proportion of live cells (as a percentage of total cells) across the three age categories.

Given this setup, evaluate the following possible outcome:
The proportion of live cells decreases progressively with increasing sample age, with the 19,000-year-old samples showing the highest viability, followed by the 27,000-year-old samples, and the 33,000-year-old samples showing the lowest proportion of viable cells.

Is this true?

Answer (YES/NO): NO